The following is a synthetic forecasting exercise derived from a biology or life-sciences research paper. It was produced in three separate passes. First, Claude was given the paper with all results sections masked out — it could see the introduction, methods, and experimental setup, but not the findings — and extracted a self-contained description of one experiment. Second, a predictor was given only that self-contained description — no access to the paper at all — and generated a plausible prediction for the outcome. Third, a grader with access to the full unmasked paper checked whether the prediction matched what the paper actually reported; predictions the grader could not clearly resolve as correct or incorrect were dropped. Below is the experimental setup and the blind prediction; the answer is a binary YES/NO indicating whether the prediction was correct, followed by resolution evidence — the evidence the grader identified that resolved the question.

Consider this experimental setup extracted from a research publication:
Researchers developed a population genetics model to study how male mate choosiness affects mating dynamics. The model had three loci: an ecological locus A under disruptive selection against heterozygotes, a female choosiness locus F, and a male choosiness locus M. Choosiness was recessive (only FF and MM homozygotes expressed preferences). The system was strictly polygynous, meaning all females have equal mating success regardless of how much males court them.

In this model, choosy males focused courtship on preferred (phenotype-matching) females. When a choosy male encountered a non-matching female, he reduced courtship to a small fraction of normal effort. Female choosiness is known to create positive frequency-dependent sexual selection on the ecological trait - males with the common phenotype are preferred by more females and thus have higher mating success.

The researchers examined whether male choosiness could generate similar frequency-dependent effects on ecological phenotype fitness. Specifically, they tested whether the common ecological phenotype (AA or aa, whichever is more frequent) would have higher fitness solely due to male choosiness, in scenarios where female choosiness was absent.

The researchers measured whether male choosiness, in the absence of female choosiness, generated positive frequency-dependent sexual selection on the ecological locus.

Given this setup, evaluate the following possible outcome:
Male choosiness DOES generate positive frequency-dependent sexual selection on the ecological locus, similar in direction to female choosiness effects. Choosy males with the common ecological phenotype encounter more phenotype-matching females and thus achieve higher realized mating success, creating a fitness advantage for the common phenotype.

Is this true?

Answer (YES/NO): NO